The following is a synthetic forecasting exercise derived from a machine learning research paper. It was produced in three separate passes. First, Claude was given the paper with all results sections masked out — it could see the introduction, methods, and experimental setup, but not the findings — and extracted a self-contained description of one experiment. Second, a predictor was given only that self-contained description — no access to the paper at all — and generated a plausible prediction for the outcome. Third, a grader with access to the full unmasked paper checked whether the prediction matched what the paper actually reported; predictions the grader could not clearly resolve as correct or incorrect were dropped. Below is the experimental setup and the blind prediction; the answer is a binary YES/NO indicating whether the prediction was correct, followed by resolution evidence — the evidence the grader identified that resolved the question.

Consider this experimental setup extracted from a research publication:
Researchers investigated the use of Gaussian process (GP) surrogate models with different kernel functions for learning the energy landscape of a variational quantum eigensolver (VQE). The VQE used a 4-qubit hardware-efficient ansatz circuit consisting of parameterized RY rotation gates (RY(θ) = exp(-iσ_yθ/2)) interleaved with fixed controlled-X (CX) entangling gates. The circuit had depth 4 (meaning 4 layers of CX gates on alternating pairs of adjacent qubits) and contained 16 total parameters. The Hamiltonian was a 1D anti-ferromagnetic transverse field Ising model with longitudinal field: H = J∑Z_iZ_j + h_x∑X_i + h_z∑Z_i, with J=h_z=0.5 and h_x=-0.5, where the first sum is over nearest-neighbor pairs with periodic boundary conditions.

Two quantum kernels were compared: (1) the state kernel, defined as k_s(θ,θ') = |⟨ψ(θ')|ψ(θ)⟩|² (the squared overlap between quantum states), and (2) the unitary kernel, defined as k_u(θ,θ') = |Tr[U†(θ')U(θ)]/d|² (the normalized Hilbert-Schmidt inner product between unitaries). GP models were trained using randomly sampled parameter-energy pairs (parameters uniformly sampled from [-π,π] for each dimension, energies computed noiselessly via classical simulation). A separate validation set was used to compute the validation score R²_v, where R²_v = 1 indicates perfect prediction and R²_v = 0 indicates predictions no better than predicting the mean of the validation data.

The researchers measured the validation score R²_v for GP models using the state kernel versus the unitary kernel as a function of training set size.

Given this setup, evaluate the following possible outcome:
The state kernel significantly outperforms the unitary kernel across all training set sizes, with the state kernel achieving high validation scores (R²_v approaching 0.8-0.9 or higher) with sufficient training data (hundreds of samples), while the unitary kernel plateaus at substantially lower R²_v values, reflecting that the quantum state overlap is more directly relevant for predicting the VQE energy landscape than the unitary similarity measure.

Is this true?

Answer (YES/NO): YES